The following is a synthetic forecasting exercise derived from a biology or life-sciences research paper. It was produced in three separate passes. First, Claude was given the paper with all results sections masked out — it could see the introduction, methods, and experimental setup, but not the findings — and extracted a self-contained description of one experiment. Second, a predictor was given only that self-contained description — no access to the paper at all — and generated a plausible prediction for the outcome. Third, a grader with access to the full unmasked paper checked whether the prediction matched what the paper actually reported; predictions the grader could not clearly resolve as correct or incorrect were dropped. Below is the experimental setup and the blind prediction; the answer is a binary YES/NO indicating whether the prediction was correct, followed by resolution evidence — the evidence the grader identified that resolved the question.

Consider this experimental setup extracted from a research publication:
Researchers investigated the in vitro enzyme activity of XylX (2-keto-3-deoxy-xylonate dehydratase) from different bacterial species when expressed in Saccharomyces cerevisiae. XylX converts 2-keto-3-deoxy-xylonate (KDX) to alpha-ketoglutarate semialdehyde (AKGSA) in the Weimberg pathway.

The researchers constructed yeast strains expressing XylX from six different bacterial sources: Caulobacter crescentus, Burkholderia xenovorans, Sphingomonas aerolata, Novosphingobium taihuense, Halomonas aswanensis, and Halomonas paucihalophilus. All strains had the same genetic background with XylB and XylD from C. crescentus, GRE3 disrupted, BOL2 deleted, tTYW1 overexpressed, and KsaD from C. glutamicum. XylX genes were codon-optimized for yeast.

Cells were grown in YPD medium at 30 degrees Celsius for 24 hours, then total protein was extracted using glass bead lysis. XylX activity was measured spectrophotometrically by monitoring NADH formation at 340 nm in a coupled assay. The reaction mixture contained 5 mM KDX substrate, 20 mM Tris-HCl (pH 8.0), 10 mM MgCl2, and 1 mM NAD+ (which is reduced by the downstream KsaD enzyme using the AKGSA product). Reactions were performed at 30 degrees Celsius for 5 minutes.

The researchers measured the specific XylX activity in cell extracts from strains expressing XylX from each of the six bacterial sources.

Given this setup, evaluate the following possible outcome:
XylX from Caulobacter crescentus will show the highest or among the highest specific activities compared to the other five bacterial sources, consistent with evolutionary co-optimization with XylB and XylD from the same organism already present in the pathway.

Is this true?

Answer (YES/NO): YES